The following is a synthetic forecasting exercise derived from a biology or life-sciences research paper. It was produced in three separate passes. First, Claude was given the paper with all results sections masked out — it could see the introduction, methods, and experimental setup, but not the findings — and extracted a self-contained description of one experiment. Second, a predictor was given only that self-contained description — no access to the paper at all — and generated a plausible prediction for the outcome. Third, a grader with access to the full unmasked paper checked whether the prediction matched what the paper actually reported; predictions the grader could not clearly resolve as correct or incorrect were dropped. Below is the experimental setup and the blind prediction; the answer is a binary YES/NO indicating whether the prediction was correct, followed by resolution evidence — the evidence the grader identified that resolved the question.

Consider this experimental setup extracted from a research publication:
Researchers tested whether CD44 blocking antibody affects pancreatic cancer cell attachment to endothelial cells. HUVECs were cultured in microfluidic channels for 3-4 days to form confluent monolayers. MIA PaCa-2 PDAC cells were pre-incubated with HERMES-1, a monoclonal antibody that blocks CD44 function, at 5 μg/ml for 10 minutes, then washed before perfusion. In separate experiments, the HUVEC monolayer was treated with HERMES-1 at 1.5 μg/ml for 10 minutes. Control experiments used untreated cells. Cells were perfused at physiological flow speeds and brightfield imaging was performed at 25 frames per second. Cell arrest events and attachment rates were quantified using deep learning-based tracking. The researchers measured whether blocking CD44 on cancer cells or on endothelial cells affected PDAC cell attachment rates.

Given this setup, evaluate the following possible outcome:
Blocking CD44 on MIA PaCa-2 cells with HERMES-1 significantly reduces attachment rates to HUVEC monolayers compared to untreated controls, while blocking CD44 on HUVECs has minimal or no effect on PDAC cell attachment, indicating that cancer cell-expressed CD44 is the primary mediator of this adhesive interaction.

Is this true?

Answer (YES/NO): YES